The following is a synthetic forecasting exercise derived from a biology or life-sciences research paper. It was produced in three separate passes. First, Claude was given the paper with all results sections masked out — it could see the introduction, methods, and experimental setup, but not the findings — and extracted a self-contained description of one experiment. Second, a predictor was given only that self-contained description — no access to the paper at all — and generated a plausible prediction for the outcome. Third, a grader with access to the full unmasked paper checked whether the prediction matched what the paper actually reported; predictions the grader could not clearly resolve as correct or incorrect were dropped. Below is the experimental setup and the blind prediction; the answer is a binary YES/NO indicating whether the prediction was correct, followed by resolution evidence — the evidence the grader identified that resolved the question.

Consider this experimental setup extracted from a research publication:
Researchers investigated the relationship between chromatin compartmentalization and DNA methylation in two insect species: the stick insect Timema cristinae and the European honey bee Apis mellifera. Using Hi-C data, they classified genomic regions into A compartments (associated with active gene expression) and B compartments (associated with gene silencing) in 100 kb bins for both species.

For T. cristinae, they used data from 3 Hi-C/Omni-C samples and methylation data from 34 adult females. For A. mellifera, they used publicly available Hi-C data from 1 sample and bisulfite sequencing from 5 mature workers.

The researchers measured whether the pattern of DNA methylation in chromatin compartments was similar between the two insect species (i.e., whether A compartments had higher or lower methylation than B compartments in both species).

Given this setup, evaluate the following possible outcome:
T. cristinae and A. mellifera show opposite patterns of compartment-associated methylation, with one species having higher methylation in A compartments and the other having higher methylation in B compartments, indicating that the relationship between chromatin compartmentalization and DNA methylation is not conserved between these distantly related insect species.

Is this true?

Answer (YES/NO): NO